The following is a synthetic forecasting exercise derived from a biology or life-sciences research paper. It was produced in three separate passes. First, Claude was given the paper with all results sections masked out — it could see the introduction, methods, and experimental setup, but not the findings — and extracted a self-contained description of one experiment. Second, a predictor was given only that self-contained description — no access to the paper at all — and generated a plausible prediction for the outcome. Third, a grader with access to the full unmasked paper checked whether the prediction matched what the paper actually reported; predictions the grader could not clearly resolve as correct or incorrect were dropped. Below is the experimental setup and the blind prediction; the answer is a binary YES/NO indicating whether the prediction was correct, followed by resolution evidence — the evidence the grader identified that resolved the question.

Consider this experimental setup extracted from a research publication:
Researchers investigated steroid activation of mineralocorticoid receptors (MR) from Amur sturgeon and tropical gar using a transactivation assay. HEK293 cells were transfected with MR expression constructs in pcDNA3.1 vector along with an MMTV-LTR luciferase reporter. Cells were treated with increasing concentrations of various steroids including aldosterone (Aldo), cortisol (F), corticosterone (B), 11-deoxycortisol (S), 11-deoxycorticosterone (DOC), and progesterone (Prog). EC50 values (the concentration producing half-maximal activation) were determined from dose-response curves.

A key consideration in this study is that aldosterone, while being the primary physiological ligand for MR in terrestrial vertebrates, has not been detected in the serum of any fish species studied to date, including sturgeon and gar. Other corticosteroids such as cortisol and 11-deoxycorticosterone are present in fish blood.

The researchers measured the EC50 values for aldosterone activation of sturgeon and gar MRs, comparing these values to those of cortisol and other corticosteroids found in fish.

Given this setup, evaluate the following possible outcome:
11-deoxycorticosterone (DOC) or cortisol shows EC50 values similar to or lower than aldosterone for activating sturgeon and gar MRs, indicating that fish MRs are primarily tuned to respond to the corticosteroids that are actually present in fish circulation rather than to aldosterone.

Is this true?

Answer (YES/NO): YES